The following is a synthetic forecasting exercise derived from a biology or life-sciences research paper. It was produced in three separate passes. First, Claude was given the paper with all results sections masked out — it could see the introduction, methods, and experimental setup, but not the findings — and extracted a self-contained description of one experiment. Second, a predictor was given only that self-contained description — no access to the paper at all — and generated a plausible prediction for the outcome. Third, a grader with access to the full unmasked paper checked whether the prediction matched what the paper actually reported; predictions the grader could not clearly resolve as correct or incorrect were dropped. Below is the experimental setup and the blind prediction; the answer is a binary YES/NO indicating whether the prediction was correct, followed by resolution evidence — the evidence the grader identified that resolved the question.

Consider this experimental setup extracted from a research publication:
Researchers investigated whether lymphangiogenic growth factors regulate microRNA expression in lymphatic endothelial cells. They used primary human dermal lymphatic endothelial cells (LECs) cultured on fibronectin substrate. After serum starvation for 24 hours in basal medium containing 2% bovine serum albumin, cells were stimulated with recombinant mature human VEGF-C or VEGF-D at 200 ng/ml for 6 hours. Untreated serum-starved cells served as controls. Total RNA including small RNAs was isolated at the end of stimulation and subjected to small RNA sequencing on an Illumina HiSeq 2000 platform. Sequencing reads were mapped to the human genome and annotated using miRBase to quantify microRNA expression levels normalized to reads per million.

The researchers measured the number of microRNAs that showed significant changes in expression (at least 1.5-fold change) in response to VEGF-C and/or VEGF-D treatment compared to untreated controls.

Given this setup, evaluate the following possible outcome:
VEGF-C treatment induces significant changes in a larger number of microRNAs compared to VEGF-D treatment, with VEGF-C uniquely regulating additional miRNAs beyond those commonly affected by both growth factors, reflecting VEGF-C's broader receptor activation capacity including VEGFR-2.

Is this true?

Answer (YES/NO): NO